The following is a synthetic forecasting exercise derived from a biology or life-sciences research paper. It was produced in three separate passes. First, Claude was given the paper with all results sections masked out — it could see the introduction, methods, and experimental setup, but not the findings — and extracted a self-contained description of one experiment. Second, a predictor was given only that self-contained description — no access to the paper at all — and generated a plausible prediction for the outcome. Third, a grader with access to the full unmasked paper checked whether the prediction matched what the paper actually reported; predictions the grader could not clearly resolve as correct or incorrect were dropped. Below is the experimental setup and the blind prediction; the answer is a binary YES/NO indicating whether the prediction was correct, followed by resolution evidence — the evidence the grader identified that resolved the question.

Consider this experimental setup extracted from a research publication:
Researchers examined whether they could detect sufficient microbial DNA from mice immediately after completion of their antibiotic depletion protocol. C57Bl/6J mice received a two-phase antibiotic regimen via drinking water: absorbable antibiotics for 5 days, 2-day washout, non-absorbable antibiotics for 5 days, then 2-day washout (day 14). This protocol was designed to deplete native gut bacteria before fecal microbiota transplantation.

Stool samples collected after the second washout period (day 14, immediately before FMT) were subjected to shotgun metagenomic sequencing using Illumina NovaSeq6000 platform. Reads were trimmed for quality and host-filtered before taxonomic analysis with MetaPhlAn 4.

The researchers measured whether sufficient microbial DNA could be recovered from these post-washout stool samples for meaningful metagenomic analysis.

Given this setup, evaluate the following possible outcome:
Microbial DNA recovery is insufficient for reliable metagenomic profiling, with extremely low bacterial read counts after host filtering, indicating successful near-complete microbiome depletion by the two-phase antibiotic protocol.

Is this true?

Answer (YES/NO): YES